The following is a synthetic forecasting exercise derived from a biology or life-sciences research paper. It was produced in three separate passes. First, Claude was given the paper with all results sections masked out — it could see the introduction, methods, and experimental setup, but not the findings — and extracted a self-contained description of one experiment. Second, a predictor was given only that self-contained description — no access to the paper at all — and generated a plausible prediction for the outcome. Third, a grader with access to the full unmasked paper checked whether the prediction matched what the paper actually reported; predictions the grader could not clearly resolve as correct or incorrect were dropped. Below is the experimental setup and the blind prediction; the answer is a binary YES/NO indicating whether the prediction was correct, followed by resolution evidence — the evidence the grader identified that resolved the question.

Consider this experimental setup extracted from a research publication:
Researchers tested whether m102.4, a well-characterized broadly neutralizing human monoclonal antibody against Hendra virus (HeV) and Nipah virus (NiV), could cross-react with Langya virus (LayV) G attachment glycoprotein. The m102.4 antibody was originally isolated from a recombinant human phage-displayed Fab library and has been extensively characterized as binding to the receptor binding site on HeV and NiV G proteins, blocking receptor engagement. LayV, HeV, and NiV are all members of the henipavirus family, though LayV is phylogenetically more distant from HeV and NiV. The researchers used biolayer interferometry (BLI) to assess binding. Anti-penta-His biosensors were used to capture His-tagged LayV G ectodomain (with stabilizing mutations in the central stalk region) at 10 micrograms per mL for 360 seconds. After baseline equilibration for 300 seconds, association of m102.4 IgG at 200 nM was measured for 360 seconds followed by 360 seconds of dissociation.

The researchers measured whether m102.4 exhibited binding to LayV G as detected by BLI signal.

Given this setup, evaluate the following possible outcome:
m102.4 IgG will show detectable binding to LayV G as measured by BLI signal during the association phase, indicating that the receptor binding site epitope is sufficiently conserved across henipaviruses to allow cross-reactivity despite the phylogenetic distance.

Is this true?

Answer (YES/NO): NO